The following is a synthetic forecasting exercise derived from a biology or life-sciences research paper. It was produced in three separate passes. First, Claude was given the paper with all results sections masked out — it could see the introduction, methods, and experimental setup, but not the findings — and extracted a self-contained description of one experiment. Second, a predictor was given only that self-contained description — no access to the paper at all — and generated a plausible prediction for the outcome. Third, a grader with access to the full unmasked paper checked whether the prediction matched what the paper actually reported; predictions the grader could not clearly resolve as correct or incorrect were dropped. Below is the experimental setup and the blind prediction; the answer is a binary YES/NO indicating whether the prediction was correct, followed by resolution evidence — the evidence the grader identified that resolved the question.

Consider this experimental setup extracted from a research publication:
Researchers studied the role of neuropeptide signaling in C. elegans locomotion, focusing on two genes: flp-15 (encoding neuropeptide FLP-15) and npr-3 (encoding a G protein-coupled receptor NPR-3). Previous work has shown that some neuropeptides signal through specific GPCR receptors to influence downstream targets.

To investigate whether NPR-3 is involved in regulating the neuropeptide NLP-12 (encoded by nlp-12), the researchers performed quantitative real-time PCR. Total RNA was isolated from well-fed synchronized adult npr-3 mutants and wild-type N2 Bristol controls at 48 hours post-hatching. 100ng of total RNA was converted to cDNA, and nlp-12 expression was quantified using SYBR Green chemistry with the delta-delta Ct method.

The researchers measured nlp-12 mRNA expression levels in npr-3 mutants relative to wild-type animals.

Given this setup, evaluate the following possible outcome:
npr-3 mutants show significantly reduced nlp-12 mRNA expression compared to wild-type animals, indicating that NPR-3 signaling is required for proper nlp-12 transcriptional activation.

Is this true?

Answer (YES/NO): NO